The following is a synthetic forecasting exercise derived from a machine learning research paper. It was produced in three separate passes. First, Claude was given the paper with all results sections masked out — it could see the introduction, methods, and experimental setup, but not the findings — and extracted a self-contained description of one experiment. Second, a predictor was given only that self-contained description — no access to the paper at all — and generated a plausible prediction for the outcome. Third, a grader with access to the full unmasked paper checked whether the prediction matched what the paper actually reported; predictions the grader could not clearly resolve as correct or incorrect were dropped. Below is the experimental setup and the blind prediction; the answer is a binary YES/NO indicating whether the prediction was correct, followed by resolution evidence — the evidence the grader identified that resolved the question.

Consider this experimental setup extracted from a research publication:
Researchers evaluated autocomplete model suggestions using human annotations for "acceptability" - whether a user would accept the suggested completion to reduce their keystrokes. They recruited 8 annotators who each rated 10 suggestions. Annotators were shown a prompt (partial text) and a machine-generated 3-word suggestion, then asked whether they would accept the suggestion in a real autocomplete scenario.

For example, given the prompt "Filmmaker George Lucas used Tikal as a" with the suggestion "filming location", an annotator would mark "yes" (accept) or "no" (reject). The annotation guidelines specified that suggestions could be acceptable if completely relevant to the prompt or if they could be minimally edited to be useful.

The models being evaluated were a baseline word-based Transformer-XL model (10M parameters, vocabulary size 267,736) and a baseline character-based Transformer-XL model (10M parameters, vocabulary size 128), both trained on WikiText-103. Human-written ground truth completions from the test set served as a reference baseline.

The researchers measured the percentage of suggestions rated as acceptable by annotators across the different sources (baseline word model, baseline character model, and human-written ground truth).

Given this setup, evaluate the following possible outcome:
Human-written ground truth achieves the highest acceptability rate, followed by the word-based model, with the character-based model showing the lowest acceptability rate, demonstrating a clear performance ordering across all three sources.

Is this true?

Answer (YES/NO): NO